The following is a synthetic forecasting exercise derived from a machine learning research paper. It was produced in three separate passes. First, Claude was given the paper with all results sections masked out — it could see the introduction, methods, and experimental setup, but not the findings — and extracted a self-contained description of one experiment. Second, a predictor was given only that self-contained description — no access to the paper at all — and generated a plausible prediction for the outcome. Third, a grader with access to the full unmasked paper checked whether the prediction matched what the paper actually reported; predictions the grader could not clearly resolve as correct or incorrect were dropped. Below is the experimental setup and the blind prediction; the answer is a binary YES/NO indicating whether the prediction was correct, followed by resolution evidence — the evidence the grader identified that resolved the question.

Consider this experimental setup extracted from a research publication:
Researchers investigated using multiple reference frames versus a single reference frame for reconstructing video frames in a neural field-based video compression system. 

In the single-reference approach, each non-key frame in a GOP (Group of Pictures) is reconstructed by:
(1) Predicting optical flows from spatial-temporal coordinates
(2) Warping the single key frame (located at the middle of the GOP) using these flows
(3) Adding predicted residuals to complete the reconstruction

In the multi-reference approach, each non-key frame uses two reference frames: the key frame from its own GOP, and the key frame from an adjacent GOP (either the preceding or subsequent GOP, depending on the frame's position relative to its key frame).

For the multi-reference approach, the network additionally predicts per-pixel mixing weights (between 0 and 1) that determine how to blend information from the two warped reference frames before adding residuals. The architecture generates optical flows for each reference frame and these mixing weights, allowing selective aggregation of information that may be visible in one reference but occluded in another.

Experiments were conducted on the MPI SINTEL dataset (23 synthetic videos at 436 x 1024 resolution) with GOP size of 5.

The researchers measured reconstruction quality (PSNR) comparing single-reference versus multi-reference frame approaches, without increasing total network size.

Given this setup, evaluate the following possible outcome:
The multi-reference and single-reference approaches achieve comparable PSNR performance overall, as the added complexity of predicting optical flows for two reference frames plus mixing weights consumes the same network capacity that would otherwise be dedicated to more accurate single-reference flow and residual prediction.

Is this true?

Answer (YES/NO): NO